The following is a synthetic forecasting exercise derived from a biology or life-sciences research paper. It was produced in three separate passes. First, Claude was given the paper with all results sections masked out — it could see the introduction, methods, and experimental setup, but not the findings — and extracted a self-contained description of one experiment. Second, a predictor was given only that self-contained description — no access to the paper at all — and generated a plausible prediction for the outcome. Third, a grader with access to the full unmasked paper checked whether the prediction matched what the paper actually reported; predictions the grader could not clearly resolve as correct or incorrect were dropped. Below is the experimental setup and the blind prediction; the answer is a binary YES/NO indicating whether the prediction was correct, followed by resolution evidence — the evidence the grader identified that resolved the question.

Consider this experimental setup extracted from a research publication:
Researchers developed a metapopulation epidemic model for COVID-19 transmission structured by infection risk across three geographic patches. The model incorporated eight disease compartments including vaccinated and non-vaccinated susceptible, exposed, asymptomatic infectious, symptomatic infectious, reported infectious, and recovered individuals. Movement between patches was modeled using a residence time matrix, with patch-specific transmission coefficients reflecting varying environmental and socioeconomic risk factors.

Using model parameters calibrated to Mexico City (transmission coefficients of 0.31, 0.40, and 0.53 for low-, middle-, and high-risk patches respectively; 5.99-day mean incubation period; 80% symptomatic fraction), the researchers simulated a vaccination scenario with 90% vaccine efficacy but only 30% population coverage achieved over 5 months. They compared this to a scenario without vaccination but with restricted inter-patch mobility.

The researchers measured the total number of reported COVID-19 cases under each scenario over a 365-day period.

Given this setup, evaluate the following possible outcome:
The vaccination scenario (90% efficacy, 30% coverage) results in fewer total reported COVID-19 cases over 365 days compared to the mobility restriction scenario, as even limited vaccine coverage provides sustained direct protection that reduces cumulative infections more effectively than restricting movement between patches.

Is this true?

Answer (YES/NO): NO